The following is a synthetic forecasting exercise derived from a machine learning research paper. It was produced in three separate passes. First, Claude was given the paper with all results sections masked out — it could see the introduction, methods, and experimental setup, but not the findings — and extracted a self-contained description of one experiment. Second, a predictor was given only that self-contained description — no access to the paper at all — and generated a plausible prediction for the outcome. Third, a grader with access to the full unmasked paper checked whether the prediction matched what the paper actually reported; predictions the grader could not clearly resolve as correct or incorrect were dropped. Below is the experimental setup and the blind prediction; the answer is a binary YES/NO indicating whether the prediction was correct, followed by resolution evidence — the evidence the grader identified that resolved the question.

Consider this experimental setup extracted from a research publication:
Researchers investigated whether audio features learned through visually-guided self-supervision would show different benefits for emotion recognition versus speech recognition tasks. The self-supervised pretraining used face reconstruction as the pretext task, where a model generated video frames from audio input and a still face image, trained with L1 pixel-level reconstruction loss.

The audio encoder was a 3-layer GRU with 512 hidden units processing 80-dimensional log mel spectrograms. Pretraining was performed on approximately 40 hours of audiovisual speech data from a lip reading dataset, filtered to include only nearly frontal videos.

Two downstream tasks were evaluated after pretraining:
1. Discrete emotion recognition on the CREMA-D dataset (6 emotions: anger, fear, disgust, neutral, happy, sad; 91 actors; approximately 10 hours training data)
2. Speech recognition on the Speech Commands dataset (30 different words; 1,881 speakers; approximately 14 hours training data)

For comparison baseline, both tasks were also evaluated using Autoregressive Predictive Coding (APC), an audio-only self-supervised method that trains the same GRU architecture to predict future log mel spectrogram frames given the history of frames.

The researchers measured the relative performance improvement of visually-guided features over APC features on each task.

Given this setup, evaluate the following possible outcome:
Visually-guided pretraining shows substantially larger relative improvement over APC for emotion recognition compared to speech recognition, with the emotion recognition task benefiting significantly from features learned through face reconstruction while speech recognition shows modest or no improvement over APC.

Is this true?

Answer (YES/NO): YES